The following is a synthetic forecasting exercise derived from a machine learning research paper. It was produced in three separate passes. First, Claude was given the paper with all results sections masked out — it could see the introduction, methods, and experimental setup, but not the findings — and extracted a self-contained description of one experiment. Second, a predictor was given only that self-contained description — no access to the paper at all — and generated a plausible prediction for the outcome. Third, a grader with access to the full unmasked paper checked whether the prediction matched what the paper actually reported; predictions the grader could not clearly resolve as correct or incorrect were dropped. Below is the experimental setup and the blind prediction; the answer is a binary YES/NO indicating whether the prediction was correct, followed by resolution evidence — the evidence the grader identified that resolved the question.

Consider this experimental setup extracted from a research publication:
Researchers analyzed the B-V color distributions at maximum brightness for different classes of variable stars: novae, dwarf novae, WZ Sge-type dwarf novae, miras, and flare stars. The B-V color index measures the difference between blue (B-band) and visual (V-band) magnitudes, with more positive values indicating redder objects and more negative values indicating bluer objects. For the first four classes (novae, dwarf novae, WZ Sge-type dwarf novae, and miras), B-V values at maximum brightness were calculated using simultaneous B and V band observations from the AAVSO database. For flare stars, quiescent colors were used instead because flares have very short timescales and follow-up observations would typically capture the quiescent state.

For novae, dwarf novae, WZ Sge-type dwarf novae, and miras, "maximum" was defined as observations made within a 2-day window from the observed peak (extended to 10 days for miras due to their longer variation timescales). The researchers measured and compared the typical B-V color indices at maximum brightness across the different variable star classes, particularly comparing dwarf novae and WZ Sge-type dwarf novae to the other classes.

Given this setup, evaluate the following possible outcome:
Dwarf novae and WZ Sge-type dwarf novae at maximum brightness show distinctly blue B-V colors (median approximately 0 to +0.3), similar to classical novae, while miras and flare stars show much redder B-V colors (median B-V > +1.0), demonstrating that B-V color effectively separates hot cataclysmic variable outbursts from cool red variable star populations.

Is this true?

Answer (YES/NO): NO